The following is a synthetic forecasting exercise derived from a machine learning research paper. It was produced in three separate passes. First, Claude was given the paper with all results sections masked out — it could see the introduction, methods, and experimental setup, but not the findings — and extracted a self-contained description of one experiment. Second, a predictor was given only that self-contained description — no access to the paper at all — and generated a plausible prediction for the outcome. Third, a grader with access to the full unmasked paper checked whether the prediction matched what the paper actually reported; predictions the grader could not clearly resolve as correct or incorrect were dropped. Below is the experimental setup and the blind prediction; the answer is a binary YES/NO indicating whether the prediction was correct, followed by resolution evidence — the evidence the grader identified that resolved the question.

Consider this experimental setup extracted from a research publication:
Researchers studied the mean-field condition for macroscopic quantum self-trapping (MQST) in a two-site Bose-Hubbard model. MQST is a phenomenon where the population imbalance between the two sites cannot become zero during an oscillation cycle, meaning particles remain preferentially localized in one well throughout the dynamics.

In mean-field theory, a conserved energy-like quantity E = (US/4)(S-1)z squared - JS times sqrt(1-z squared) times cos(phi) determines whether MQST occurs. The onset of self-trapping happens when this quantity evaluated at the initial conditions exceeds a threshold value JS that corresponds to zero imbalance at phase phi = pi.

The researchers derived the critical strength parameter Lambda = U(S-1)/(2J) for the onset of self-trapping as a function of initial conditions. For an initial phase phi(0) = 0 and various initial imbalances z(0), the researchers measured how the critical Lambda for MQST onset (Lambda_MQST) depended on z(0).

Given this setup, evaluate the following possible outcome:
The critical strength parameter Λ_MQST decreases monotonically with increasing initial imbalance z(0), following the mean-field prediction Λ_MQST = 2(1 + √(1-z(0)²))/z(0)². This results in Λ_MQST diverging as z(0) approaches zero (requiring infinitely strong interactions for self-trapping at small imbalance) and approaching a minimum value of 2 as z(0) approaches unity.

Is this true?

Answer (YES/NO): NO